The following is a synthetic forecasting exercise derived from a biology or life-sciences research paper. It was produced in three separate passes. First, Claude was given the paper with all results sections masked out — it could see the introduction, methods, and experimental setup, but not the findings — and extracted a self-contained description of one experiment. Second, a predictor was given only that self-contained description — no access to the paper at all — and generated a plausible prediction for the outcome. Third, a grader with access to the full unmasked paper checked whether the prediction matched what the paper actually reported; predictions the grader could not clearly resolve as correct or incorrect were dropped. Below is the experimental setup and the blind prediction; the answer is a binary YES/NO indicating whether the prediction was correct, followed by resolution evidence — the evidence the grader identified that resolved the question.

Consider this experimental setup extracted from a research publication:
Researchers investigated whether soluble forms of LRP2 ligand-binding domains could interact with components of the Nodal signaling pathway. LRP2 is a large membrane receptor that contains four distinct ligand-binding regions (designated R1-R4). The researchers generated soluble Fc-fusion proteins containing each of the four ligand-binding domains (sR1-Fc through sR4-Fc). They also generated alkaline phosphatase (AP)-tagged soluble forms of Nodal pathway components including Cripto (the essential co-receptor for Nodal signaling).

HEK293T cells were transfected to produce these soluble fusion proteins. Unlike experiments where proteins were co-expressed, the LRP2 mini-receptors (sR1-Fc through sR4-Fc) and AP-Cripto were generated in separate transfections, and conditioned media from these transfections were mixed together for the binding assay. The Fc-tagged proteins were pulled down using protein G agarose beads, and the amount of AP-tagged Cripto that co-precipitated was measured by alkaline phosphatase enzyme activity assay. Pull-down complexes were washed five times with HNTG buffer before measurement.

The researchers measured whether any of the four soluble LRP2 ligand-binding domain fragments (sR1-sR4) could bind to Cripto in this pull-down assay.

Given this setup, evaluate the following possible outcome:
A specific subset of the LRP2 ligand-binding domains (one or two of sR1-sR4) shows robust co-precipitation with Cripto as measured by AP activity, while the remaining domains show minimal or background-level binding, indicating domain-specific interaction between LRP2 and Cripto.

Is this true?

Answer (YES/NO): NO